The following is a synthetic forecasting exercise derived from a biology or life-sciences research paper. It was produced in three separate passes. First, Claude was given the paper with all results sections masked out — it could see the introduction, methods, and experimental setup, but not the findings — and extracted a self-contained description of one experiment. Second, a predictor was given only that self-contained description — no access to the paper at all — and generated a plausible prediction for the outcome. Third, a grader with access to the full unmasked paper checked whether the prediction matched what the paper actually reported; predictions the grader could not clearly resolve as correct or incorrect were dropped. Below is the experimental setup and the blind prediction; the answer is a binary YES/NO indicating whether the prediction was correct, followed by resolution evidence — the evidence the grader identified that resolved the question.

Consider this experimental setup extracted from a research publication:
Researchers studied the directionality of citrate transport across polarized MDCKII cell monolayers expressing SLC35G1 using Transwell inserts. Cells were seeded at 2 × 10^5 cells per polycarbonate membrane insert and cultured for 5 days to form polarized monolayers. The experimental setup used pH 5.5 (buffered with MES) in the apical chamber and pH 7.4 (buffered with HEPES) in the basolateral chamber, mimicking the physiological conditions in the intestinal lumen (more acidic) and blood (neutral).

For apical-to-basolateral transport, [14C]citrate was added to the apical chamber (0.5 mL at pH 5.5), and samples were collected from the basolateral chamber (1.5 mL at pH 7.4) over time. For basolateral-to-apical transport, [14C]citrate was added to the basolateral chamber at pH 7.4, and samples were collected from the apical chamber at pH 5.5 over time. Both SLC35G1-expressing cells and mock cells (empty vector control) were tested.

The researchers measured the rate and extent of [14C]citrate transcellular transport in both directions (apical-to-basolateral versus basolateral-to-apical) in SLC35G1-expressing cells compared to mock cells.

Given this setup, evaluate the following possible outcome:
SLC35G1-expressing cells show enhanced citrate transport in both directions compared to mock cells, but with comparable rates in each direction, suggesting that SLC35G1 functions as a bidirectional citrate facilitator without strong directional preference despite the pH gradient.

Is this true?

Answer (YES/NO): NO